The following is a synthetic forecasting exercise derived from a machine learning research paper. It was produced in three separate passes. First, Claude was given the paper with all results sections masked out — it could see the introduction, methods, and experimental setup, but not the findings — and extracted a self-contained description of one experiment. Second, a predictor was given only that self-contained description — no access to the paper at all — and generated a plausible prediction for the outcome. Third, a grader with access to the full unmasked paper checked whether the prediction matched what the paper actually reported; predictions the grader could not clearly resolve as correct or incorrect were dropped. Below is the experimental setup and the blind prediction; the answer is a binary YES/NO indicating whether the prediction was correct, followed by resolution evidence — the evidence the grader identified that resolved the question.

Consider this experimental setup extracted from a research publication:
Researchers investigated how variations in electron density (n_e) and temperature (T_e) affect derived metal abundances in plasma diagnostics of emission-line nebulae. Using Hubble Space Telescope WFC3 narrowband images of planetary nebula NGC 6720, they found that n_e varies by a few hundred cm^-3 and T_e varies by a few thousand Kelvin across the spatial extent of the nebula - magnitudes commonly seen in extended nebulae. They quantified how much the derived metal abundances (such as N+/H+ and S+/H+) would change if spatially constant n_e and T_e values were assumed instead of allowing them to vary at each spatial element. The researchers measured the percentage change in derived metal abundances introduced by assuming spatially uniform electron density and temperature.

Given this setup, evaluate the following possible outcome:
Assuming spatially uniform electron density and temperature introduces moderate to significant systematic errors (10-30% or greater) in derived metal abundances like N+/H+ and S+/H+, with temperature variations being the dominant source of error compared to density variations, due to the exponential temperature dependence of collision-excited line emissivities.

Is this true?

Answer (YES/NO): NO